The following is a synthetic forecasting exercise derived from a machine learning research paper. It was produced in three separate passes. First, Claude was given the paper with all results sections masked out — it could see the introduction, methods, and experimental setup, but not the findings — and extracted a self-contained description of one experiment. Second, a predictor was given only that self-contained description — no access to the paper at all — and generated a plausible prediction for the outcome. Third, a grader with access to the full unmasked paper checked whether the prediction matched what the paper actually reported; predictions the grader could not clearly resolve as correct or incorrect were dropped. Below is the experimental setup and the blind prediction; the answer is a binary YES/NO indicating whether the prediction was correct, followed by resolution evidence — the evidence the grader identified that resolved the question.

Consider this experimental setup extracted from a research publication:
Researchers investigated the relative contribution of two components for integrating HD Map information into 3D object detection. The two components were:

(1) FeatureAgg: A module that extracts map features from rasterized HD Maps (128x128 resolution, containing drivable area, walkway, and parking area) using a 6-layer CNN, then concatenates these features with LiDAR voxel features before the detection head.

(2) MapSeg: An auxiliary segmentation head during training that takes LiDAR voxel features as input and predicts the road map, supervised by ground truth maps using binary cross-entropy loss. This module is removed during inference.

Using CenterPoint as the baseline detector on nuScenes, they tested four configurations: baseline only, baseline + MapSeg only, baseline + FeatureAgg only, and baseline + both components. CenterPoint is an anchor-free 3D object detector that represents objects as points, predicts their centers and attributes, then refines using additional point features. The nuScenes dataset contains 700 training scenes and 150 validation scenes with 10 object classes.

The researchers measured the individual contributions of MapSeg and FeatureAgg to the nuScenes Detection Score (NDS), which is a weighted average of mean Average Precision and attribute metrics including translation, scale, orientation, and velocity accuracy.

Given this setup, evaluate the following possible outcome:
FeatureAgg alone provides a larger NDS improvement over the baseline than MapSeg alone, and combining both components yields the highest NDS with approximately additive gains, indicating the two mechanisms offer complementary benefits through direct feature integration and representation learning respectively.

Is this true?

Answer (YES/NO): YES